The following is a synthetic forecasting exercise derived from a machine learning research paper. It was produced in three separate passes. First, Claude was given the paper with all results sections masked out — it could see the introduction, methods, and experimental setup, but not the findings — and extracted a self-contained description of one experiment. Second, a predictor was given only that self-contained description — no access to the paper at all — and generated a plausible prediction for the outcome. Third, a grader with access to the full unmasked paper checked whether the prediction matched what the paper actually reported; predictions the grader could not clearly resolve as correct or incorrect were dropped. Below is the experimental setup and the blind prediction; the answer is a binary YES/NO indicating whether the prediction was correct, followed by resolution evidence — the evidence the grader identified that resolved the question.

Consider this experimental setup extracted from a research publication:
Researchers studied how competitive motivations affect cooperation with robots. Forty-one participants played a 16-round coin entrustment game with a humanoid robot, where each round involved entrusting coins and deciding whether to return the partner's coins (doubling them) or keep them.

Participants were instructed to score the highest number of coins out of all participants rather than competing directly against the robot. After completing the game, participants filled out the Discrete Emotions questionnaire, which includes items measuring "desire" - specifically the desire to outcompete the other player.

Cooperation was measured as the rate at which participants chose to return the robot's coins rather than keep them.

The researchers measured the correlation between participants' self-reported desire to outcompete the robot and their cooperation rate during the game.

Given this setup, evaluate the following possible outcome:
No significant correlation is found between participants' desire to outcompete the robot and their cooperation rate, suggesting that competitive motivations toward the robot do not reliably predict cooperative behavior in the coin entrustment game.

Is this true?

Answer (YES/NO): NO